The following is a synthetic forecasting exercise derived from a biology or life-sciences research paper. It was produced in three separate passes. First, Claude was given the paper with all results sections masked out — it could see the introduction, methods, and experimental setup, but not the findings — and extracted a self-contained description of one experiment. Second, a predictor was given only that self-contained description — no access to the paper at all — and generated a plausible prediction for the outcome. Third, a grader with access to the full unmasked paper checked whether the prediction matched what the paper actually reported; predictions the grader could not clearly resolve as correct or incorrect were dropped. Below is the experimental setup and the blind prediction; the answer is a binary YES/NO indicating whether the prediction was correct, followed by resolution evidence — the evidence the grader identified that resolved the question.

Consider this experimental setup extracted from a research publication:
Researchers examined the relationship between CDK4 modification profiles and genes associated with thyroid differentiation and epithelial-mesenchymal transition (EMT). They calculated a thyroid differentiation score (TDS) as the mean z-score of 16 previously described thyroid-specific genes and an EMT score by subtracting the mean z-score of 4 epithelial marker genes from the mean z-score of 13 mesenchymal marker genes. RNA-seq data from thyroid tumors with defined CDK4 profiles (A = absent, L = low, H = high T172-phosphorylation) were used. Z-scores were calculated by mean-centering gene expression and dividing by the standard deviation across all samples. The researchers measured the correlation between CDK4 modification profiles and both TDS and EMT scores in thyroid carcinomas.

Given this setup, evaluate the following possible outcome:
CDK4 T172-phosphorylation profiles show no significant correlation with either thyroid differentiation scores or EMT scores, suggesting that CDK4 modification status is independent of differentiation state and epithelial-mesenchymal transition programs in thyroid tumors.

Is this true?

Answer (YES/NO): NO